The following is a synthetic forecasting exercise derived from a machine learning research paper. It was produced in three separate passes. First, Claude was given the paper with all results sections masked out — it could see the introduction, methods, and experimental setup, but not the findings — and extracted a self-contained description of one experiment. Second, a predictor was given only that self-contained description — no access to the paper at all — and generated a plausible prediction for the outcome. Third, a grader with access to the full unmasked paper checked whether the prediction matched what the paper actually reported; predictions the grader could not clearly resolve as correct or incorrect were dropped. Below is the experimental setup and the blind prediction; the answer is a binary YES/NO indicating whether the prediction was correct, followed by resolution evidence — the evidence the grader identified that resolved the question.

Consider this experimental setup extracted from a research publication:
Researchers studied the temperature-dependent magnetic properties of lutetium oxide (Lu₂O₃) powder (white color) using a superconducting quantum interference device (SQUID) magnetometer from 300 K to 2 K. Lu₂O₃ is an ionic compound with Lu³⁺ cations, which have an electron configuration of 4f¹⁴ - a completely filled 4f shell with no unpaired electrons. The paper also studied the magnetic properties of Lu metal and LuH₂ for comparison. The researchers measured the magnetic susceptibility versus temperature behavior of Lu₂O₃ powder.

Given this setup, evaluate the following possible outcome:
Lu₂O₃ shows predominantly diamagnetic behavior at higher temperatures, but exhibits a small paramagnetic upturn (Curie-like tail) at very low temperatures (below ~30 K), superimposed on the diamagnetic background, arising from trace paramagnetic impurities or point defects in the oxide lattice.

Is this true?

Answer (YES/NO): NO